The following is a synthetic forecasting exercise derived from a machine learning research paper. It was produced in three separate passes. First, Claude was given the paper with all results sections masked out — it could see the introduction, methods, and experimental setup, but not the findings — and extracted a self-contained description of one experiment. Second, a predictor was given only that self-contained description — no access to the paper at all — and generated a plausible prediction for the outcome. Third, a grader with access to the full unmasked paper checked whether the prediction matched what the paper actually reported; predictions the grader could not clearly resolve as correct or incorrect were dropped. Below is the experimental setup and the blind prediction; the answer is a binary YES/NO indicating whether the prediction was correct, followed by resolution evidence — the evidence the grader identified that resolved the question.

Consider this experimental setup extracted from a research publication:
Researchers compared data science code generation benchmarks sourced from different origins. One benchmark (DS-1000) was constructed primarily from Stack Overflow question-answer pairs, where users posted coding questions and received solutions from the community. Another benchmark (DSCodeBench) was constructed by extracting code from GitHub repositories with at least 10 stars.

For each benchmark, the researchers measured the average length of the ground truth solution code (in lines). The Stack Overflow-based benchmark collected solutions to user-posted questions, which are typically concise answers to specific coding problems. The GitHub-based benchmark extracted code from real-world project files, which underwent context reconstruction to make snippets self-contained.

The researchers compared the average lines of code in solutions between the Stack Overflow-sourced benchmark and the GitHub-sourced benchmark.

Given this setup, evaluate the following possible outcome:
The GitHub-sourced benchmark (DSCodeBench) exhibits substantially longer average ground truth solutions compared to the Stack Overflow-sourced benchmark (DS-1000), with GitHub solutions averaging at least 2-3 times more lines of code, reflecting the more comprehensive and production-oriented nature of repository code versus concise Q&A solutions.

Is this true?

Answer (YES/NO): YES